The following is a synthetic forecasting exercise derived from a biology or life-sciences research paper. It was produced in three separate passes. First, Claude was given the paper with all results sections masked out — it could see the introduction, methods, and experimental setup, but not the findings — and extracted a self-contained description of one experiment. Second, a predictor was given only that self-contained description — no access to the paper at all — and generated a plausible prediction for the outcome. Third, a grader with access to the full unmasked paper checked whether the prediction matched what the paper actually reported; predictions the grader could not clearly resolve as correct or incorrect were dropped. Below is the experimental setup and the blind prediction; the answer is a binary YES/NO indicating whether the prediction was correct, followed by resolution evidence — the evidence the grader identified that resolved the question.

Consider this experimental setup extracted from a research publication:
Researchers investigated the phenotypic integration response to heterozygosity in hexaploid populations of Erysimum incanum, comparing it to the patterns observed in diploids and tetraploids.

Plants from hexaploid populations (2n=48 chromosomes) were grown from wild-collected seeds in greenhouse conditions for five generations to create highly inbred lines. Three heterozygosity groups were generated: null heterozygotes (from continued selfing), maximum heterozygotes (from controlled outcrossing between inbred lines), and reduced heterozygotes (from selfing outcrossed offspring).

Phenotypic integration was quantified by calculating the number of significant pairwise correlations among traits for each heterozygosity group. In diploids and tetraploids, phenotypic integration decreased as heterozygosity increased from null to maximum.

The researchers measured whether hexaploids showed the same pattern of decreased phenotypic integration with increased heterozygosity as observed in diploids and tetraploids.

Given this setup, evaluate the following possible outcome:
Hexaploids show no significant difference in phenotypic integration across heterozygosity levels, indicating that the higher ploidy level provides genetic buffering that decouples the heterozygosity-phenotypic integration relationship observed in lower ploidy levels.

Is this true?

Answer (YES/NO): YES